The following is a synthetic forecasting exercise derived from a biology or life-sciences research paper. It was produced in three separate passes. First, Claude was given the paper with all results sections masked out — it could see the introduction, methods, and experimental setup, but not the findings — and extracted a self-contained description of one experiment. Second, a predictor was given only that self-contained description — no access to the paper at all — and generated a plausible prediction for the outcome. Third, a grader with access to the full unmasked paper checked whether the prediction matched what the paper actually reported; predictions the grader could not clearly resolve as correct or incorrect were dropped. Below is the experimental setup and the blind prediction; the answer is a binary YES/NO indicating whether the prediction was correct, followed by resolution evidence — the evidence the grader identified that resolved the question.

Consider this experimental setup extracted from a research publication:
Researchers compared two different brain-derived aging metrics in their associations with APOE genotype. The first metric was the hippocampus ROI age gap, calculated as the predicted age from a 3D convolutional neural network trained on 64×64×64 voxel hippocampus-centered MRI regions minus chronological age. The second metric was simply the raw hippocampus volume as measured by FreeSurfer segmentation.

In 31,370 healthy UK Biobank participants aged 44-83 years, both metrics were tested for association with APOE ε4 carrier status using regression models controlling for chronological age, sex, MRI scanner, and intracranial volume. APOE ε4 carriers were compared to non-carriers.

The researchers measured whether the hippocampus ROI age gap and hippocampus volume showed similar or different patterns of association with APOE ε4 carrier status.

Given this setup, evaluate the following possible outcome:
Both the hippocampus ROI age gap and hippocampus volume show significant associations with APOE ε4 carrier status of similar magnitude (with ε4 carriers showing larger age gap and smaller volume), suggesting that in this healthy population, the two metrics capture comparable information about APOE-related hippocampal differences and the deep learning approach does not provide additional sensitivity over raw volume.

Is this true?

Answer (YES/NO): NO